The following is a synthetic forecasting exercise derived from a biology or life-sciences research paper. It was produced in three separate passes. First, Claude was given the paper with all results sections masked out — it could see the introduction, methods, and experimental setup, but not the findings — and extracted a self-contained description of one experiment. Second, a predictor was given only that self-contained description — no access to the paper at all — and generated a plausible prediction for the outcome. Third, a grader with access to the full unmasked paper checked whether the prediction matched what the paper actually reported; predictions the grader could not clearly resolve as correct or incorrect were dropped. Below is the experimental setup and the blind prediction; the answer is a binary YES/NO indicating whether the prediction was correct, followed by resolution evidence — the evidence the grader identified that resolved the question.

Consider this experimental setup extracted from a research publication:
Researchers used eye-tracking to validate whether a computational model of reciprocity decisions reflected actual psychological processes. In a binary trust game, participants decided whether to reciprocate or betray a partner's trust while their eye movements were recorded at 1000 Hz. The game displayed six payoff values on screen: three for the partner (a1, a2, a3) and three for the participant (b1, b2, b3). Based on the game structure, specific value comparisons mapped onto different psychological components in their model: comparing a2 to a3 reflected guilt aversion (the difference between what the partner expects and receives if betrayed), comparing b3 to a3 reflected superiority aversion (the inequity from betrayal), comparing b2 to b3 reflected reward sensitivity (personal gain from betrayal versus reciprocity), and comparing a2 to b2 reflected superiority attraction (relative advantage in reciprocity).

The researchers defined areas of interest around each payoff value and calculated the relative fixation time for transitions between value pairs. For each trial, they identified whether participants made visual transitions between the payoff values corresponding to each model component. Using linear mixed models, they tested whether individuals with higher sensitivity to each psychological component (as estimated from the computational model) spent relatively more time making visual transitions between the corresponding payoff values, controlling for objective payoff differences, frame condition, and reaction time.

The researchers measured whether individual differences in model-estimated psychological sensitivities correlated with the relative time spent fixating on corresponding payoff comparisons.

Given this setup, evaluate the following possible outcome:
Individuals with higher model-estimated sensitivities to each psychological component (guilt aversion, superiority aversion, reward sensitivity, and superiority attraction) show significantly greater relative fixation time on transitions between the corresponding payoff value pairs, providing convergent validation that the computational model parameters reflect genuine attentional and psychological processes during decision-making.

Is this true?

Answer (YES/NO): YES